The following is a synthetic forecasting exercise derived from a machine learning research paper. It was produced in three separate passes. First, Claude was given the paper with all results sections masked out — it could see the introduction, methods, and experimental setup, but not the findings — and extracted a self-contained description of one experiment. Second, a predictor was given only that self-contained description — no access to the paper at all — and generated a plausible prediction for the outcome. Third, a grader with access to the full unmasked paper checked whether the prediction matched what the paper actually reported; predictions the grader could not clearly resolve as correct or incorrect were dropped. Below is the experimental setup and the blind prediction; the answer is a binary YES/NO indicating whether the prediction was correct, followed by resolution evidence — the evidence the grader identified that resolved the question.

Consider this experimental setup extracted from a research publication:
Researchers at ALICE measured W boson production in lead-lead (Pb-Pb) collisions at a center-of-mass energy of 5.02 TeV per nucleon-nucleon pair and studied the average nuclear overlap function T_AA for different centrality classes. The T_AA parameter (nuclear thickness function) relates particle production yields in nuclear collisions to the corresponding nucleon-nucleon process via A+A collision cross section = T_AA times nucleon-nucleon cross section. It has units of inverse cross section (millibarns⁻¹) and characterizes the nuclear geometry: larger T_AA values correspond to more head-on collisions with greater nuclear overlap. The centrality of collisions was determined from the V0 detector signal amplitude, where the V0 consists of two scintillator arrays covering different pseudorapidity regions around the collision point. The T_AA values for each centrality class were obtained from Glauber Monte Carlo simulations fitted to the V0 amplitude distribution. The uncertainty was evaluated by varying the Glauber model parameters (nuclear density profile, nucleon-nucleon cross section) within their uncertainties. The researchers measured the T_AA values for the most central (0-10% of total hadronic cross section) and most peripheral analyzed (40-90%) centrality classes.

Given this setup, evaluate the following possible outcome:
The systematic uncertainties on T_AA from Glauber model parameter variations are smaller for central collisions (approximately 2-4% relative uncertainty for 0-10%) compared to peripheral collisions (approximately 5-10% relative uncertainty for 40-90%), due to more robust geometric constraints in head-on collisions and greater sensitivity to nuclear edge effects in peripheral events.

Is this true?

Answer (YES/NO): NO